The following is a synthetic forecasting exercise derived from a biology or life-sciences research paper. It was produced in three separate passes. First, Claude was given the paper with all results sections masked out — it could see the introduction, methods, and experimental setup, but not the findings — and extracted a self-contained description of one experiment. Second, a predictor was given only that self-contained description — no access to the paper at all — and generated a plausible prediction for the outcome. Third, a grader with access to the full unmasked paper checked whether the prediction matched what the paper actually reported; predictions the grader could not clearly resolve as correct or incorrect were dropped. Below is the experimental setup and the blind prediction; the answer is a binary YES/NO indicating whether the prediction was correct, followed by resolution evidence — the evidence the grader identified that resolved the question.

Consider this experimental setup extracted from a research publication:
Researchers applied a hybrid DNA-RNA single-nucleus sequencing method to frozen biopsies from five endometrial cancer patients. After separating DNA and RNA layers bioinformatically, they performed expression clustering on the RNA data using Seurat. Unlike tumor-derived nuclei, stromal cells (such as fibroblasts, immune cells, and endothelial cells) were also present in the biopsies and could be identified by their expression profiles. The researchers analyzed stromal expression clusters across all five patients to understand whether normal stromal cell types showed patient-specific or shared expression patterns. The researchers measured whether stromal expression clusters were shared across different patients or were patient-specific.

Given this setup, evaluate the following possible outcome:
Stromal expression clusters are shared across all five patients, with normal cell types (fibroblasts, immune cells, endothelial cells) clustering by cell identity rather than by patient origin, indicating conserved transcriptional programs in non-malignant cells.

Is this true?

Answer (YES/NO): NO